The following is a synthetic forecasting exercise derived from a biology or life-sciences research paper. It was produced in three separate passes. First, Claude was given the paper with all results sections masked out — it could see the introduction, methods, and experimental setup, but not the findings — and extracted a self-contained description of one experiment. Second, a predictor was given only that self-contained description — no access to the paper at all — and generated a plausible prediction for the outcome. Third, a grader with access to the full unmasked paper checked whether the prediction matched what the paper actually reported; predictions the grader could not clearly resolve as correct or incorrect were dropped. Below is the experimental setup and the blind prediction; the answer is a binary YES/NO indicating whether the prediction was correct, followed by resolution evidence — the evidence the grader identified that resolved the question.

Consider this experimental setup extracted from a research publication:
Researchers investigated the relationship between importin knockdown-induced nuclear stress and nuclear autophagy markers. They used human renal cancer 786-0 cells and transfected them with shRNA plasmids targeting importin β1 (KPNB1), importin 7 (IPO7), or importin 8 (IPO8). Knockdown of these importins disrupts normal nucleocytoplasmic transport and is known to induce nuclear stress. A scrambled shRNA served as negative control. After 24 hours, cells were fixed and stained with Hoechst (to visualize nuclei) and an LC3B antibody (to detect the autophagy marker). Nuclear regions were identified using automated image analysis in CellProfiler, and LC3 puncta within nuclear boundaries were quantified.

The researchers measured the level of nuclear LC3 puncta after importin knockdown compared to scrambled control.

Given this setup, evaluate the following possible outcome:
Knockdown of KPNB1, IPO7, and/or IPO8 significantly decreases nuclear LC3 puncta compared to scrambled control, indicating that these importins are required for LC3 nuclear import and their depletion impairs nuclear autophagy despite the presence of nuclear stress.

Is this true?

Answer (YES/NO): NO